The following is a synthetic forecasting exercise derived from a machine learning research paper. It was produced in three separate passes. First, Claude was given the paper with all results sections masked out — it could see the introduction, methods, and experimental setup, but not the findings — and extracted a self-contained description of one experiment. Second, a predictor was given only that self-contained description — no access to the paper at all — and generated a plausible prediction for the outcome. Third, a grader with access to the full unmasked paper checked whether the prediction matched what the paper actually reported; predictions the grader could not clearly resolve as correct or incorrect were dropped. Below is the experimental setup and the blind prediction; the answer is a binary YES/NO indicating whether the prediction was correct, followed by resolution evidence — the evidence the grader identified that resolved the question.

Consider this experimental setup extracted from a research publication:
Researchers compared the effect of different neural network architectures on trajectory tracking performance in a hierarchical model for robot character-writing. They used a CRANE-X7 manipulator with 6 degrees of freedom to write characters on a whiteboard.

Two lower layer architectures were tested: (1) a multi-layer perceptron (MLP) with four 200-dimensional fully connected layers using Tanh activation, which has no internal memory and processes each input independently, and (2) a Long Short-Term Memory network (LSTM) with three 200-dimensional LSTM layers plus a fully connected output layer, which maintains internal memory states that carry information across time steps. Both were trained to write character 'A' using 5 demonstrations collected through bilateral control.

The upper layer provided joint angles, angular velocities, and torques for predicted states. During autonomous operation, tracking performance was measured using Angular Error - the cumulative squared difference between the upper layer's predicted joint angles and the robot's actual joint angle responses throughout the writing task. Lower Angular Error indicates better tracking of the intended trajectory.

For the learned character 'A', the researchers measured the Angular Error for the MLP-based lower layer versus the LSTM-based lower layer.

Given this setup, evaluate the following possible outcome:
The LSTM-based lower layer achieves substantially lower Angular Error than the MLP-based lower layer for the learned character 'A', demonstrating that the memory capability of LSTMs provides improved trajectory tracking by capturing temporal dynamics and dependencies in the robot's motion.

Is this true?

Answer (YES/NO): NO